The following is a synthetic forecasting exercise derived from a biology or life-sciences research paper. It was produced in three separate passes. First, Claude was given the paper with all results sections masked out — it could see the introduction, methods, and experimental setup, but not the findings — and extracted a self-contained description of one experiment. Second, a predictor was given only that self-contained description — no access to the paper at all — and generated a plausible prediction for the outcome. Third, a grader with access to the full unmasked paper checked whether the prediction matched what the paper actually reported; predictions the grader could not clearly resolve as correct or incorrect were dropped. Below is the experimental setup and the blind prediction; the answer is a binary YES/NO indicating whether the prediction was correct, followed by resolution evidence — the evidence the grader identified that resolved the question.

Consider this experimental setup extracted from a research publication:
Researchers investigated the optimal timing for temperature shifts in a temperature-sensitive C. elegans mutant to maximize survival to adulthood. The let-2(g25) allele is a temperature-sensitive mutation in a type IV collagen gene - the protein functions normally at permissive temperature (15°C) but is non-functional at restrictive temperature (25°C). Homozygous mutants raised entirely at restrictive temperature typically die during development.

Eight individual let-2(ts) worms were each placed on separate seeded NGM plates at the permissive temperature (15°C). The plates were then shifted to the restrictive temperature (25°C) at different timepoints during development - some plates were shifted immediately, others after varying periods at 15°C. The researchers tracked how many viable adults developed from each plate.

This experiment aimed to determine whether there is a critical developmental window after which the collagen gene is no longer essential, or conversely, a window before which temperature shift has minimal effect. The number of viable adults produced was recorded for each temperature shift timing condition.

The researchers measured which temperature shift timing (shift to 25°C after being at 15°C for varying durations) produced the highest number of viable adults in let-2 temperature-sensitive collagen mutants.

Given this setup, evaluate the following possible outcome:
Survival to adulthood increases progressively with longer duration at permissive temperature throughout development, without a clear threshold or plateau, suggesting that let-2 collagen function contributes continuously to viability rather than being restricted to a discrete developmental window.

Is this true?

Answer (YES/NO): NO